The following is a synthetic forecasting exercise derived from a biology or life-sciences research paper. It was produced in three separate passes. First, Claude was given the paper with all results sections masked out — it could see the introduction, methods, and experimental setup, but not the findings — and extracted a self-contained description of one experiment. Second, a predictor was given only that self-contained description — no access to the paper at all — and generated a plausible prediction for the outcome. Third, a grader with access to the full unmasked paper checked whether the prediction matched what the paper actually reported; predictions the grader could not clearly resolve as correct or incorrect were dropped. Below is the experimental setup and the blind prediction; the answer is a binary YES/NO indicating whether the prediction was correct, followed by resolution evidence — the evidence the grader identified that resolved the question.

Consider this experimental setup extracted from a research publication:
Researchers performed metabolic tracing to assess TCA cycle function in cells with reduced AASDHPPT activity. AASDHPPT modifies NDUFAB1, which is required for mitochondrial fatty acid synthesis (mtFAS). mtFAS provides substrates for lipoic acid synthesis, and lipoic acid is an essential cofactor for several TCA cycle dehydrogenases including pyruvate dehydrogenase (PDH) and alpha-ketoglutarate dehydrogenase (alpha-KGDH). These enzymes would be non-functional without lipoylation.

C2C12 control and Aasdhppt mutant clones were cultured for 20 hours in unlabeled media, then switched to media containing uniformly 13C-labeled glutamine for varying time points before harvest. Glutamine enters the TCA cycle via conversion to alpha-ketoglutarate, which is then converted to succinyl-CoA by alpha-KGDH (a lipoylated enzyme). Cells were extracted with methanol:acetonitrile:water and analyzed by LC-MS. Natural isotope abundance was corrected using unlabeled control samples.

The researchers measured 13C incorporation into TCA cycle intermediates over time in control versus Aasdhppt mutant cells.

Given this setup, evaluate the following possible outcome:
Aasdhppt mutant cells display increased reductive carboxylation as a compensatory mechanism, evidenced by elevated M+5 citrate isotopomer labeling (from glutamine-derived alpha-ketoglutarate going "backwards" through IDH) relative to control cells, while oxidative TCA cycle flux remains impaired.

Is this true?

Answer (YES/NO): YES